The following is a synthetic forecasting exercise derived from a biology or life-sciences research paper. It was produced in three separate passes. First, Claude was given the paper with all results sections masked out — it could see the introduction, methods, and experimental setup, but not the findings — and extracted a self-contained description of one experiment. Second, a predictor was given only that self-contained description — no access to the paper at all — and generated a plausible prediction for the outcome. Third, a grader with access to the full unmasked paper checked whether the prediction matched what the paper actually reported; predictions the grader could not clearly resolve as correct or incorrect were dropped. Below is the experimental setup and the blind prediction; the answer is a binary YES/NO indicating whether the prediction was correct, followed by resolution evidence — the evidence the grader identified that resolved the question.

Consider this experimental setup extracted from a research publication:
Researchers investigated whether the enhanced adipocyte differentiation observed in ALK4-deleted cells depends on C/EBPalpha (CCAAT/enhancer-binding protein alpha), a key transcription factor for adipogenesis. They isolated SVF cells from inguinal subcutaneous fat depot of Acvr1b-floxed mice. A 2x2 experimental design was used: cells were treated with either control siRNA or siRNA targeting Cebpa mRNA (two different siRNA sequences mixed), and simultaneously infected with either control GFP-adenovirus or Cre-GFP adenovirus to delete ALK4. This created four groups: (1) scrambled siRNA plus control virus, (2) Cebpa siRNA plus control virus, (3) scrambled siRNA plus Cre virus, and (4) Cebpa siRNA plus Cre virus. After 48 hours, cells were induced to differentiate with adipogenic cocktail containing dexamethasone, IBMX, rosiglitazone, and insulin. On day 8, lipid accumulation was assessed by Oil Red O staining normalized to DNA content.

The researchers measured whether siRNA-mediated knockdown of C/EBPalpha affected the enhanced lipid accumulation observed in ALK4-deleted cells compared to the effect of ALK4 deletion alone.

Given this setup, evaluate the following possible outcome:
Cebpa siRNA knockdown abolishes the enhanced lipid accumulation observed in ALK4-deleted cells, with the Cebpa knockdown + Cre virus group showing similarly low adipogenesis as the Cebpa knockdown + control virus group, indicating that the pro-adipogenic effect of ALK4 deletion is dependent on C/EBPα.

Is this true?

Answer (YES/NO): NO